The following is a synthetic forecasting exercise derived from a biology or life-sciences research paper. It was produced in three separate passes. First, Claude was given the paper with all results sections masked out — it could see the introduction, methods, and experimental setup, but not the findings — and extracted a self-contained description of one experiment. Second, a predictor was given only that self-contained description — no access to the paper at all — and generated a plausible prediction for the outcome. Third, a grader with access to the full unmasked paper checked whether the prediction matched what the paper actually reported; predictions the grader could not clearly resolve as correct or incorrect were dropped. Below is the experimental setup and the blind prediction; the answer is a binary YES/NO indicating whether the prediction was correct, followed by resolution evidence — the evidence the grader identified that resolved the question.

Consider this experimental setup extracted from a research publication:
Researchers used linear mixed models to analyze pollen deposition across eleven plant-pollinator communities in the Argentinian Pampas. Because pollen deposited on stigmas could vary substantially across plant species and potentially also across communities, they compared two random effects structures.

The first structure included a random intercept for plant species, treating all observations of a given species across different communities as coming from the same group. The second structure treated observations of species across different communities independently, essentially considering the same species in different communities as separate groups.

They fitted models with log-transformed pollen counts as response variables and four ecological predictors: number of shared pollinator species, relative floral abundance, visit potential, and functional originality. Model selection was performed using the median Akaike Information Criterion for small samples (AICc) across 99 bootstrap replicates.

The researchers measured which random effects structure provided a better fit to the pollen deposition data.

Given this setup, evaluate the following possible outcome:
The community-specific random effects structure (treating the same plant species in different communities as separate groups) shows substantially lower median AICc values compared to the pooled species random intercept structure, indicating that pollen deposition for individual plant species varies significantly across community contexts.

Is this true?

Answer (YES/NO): YES